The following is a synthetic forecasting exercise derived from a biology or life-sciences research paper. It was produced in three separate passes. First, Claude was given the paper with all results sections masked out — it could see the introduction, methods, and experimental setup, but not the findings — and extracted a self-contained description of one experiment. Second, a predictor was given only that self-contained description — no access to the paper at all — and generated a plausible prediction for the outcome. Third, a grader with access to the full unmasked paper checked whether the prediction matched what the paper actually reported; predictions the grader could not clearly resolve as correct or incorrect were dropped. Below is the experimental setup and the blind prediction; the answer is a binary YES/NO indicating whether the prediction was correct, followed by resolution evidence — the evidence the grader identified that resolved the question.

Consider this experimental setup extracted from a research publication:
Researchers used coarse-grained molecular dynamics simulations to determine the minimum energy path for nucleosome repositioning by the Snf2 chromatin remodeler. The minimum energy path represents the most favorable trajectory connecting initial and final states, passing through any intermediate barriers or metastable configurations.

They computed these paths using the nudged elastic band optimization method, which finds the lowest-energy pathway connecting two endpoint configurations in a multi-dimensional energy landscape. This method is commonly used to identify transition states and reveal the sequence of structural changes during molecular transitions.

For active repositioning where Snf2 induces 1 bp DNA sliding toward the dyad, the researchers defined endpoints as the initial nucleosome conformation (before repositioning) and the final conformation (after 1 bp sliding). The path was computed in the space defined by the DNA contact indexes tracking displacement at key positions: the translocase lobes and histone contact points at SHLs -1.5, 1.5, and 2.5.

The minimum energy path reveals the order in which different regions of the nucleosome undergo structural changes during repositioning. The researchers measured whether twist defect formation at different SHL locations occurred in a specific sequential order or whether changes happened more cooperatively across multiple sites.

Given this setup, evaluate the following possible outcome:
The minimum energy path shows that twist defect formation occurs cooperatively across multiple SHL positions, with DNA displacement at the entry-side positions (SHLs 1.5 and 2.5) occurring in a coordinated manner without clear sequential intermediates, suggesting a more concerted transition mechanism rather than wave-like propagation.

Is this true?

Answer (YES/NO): NO